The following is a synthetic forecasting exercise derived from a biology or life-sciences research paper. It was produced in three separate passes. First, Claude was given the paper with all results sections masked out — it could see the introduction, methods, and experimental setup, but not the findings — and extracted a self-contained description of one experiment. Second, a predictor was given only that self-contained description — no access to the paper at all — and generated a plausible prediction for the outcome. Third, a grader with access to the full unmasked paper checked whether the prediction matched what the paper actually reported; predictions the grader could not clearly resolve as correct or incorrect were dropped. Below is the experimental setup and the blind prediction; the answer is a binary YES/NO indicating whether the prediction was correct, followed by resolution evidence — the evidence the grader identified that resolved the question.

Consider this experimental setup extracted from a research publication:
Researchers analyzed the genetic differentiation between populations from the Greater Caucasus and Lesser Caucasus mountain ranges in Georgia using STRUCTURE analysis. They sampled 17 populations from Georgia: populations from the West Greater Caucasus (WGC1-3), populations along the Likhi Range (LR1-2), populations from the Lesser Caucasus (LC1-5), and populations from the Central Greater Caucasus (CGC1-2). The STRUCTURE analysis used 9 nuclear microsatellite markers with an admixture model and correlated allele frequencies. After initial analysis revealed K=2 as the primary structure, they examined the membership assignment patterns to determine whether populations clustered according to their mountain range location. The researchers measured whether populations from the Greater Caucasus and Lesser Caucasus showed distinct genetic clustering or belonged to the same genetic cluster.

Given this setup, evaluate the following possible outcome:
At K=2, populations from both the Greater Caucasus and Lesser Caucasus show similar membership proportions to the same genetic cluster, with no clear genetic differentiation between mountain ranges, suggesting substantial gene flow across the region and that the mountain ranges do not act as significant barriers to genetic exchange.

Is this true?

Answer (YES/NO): NO